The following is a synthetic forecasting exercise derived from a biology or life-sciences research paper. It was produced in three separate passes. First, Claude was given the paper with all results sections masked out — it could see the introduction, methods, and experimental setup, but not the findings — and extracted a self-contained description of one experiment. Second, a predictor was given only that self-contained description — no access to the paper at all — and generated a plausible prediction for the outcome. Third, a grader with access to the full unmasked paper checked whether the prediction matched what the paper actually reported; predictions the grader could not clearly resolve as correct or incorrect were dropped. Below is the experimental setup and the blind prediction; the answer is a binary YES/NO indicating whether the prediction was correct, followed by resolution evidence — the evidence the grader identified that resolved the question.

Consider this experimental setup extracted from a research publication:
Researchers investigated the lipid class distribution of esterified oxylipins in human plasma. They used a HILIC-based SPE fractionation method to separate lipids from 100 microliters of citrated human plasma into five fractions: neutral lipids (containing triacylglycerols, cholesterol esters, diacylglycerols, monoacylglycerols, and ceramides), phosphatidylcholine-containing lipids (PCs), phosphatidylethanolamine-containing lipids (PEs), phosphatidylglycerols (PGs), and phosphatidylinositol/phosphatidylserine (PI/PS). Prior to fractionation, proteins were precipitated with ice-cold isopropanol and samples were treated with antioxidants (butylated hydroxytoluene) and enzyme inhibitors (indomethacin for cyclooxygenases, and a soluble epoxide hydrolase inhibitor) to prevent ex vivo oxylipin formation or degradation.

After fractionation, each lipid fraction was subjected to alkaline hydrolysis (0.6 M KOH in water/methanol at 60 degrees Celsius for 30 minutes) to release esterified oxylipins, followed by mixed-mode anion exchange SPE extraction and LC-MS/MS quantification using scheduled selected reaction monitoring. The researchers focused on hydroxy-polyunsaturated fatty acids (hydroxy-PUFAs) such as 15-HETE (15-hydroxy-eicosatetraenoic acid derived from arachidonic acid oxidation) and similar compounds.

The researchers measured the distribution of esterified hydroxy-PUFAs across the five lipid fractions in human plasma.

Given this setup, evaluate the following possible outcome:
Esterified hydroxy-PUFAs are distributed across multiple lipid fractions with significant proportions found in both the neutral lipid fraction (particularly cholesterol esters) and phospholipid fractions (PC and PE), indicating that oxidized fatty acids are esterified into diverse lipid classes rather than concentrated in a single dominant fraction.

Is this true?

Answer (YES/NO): NO